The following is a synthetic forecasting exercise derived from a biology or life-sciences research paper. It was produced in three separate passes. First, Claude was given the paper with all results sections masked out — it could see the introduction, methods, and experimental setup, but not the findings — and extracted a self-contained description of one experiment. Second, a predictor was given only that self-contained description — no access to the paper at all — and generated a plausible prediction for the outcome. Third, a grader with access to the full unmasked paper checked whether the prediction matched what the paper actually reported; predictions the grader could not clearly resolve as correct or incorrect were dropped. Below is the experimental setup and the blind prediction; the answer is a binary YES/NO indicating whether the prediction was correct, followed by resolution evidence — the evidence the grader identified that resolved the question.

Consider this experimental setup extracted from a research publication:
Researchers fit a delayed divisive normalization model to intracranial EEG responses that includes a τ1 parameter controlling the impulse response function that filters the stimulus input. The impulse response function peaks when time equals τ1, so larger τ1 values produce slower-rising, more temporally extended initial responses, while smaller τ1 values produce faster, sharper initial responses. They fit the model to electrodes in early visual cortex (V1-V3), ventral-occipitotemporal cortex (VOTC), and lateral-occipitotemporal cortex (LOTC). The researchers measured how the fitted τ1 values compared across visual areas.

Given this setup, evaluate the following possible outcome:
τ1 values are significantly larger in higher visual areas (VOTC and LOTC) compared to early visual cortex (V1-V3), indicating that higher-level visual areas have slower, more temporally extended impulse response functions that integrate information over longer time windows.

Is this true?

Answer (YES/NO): YES